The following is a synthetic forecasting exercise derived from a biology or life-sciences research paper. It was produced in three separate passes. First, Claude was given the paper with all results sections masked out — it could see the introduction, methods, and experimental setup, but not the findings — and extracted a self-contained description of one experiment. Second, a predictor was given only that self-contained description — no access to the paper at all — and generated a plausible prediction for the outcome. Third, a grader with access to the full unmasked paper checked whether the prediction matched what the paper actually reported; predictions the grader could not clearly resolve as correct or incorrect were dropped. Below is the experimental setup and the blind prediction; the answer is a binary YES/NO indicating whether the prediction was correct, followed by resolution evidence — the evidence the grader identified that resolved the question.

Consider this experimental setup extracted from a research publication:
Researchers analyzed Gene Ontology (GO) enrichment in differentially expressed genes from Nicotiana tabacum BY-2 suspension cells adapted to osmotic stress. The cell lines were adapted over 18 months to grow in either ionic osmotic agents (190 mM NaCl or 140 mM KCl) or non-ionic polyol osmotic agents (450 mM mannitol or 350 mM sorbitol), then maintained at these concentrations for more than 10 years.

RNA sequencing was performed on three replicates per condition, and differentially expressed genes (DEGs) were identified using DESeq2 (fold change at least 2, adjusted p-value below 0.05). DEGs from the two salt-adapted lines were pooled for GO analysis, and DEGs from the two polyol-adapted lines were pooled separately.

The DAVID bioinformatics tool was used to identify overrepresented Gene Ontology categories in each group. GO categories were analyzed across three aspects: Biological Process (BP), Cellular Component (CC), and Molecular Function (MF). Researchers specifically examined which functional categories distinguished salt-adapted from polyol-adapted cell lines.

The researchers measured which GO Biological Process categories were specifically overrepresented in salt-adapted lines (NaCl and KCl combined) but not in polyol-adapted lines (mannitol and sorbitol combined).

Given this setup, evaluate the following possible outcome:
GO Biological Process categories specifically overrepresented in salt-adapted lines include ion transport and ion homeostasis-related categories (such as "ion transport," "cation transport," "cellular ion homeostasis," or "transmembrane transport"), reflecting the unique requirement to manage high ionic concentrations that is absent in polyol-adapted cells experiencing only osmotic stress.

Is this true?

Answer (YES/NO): NO